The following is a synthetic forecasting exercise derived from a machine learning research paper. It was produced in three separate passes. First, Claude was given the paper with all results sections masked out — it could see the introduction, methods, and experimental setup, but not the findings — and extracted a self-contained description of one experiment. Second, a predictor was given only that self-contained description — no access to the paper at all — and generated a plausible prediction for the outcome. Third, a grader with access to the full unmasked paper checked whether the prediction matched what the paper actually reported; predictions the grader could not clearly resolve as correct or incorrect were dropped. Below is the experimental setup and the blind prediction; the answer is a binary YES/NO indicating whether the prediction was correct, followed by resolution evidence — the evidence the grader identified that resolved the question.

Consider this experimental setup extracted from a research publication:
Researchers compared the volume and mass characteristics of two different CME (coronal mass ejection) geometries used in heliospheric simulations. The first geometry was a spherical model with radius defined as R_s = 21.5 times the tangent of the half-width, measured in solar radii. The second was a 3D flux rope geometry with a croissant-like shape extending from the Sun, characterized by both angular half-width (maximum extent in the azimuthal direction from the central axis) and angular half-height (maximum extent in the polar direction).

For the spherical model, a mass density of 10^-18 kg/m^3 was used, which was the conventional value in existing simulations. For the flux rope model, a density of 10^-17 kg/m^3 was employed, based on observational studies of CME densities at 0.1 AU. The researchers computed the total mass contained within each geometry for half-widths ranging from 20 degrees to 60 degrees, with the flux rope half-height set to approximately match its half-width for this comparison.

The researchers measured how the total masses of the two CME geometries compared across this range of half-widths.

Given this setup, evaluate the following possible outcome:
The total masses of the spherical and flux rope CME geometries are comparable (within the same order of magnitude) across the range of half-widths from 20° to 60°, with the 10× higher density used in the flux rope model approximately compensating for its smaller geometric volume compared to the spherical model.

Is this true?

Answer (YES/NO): YES